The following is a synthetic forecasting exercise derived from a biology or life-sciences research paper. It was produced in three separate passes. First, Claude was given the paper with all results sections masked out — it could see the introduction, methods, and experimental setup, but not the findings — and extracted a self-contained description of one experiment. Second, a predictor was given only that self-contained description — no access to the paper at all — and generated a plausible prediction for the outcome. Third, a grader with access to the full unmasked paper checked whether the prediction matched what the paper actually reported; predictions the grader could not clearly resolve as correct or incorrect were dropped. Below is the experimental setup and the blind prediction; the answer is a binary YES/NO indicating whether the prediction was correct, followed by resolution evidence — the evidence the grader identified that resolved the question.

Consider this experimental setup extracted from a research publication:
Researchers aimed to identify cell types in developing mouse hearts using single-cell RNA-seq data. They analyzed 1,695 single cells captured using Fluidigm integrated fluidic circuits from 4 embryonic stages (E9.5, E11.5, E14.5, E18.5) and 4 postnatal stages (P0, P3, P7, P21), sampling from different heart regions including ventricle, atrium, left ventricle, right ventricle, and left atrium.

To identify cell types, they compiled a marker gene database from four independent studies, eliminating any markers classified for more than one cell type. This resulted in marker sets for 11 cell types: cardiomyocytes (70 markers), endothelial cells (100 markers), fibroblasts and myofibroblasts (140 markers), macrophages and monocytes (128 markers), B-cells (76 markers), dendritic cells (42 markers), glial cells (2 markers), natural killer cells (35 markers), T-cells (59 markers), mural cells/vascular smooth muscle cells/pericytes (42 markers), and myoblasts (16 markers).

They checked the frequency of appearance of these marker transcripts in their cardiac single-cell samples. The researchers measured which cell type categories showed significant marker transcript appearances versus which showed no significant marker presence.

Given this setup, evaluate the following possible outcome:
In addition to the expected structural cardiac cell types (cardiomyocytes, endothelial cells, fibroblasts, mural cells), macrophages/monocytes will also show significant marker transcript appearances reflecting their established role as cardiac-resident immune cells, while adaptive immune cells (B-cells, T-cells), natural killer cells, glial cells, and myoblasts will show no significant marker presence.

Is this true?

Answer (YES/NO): NO